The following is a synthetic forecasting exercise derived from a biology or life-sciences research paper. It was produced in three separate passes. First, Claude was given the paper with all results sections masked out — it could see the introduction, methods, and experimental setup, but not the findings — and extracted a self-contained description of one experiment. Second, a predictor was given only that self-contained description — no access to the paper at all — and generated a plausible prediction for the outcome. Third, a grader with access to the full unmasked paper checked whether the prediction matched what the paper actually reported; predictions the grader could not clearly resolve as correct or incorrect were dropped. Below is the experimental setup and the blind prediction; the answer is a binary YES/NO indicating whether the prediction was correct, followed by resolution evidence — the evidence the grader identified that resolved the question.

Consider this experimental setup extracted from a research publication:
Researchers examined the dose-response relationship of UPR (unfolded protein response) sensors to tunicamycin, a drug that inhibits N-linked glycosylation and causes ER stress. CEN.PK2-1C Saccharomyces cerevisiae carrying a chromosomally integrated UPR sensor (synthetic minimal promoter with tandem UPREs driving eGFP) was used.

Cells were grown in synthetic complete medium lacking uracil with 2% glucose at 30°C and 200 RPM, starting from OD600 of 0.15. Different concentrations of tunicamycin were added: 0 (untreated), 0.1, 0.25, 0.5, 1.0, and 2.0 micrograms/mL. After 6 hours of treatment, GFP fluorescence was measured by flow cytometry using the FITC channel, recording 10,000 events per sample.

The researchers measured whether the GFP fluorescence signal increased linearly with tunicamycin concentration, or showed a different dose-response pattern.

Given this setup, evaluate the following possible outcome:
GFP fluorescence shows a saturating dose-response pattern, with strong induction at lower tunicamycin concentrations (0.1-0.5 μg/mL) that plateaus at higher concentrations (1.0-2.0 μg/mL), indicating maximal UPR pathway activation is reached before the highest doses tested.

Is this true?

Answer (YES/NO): YES